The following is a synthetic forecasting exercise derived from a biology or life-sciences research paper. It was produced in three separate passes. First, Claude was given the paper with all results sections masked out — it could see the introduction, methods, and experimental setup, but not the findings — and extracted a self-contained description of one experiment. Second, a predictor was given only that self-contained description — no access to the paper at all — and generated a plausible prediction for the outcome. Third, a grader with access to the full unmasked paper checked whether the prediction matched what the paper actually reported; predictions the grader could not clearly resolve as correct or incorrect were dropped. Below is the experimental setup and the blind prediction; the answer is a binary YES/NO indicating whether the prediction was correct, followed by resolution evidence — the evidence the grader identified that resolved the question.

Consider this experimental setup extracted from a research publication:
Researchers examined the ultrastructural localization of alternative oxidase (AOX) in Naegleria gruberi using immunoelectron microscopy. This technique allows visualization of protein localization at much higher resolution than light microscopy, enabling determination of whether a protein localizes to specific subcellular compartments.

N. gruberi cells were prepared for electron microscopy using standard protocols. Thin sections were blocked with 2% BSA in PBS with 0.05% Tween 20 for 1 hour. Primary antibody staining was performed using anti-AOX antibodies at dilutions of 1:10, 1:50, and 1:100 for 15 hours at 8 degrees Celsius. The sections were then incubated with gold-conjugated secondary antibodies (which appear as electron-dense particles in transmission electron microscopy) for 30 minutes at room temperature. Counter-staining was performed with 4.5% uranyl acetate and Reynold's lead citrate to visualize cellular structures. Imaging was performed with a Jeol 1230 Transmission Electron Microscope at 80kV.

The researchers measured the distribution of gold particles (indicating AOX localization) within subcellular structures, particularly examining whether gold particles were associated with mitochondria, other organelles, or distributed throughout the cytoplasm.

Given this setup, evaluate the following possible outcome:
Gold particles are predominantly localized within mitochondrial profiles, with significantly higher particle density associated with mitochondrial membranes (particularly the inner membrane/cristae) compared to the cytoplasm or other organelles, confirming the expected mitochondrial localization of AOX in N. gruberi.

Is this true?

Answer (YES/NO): YES